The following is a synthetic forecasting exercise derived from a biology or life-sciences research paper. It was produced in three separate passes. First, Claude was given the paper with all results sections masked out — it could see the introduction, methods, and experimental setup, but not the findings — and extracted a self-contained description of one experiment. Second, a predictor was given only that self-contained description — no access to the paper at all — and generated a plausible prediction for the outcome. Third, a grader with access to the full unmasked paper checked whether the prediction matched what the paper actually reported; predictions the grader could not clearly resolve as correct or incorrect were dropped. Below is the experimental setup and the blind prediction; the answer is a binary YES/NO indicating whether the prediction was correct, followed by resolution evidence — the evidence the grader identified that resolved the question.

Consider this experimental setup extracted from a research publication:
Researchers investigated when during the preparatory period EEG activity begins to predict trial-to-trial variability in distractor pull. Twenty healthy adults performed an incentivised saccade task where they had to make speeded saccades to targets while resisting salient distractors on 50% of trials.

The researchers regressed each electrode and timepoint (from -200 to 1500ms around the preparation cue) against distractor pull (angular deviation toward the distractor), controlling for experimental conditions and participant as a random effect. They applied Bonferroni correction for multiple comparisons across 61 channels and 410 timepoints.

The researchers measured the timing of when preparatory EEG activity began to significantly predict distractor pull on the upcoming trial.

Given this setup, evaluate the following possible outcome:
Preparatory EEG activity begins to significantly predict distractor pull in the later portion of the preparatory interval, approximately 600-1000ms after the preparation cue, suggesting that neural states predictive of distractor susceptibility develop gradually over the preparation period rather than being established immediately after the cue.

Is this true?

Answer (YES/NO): NO